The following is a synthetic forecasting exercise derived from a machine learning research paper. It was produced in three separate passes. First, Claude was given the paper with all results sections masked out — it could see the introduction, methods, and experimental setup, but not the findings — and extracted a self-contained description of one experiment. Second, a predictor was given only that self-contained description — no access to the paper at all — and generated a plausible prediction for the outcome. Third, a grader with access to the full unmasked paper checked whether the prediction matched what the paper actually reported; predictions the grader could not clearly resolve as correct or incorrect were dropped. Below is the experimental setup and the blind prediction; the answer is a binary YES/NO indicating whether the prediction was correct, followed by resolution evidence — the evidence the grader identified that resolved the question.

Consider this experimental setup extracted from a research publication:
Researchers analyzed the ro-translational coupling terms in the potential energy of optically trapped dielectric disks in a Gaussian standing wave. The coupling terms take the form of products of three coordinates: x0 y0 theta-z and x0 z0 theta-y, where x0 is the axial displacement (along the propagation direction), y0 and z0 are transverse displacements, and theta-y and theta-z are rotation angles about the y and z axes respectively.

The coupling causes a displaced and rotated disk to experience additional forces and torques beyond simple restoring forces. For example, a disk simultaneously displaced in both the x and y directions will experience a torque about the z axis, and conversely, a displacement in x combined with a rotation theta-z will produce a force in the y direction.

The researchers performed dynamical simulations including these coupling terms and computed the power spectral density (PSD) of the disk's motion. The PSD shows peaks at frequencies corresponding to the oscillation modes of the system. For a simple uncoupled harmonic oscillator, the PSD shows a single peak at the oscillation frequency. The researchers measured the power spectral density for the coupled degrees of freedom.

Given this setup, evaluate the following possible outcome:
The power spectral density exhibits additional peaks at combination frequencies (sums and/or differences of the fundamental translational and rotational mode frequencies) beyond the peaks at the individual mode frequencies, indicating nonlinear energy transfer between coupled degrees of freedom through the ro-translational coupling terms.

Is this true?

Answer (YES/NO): YES